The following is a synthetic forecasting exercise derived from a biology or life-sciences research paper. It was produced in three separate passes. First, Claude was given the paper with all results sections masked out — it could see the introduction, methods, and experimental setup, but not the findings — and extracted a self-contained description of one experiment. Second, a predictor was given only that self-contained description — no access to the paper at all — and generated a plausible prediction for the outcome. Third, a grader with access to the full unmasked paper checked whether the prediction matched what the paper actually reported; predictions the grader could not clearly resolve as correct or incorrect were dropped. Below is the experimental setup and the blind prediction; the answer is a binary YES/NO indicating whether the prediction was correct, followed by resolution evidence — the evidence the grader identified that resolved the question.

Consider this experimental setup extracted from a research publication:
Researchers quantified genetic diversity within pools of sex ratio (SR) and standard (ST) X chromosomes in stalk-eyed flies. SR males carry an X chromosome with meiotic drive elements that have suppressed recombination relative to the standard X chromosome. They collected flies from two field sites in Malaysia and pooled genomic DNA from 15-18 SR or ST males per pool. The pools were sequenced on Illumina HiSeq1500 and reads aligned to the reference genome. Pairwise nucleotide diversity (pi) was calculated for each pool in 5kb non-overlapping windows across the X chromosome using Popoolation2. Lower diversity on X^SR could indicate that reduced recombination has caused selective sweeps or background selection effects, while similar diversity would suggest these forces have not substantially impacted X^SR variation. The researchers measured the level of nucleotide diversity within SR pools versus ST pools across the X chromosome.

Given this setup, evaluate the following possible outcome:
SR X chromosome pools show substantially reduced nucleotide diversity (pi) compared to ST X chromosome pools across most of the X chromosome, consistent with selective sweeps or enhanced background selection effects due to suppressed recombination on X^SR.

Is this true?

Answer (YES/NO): YES